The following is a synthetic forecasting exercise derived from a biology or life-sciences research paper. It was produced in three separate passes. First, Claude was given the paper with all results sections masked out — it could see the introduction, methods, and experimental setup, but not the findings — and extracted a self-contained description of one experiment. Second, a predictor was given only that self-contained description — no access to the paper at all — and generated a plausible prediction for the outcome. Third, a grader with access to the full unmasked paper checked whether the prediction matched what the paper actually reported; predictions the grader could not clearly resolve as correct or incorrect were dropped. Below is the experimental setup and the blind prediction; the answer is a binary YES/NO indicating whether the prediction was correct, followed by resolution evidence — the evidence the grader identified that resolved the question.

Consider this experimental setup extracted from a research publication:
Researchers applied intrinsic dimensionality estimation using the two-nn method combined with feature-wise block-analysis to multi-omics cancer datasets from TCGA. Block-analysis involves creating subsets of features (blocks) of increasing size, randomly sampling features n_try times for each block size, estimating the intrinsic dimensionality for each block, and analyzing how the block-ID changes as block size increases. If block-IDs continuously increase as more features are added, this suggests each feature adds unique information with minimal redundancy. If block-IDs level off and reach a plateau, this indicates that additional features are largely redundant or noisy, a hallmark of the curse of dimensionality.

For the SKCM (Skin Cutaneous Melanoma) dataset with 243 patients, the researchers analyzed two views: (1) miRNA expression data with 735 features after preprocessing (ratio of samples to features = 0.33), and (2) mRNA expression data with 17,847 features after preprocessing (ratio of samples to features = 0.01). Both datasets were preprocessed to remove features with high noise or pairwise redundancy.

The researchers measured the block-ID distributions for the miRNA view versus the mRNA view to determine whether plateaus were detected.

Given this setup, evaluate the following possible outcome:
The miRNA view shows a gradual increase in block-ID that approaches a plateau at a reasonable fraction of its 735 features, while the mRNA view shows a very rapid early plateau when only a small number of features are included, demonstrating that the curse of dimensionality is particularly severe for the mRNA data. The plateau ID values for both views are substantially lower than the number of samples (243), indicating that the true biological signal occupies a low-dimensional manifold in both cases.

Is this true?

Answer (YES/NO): NO